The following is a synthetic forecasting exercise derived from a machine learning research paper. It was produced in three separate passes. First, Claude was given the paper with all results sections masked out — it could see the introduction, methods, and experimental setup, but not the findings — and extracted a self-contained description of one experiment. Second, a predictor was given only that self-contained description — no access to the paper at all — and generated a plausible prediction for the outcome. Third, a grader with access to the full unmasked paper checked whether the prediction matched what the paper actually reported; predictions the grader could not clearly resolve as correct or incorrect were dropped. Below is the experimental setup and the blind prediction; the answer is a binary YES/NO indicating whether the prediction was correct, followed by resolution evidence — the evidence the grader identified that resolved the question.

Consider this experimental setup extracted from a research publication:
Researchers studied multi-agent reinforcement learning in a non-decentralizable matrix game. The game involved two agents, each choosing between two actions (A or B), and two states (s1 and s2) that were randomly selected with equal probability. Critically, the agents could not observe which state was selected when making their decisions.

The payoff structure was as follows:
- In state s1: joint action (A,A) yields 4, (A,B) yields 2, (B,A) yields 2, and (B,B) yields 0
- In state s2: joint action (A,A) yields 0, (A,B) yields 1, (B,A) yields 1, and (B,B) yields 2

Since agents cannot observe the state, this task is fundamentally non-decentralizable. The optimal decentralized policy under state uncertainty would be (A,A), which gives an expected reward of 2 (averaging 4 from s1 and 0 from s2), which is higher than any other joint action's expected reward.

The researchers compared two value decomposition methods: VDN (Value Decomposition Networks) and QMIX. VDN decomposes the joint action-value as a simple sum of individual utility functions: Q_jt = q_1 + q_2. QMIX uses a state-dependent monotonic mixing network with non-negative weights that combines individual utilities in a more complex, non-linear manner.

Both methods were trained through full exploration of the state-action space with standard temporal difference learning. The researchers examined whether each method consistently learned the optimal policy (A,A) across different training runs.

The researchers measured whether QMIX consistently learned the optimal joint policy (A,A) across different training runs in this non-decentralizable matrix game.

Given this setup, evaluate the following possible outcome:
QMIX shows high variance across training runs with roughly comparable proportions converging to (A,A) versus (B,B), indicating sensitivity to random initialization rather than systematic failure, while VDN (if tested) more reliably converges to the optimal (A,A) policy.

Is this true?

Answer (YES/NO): NO